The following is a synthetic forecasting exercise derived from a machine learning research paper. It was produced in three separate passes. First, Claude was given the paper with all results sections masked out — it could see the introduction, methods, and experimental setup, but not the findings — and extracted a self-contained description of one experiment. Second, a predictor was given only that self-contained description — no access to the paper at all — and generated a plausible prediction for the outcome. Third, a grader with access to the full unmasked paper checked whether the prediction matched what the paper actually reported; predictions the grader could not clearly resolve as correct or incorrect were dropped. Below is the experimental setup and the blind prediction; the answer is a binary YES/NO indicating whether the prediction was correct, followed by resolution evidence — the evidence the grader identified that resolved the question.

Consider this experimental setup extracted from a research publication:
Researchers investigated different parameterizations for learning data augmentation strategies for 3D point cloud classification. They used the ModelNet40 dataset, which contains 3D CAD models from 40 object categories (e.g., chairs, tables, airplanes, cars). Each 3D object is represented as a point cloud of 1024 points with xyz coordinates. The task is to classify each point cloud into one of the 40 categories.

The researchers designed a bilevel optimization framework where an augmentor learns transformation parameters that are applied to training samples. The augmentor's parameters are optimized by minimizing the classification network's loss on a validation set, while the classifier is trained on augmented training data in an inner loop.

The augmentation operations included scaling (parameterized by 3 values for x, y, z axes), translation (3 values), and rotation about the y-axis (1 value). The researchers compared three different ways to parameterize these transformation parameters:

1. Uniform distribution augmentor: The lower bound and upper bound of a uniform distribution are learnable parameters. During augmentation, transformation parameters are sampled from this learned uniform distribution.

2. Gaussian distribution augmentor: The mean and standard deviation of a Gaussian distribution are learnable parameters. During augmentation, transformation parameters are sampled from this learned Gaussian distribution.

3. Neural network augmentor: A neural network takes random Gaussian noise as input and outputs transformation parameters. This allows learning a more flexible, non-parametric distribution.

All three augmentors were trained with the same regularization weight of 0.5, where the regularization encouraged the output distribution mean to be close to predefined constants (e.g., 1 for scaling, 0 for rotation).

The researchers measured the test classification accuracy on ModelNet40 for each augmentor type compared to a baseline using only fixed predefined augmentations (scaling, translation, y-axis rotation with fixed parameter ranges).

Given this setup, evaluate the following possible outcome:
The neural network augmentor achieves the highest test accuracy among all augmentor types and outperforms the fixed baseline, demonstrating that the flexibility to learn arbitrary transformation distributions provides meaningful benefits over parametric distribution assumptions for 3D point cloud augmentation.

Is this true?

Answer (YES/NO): YES